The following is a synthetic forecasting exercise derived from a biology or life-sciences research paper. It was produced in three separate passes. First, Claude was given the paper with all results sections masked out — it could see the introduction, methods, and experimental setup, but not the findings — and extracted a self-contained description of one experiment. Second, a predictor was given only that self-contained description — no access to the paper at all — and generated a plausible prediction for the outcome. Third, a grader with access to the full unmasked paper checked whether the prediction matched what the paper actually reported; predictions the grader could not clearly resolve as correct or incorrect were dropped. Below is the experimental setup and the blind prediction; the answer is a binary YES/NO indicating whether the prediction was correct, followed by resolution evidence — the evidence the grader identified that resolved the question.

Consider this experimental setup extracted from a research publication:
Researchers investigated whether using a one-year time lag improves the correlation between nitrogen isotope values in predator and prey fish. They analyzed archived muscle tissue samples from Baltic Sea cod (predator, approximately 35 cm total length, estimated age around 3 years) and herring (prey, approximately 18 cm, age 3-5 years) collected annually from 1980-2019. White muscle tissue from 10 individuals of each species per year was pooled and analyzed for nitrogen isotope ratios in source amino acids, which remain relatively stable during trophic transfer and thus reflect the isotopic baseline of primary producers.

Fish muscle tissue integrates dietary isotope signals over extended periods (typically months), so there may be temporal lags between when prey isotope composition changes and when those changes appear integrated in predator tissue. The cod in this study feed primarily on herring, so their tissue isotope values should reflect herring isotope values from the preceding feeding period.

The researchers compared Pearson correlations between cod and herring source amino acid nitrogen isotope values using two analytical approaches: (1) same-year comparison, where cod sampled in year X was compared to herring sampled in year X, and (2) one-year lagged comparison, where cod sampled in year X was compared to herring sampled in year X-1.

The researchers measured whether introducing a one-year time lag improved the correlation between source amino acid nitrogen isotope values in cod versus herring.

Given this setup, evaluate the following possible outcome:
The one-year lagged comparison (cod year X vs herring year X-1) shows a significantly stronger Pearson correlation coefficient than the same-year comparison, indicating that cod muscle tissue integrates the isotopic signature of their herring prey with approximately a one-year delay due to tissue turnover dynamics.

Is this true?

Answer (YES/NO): YES